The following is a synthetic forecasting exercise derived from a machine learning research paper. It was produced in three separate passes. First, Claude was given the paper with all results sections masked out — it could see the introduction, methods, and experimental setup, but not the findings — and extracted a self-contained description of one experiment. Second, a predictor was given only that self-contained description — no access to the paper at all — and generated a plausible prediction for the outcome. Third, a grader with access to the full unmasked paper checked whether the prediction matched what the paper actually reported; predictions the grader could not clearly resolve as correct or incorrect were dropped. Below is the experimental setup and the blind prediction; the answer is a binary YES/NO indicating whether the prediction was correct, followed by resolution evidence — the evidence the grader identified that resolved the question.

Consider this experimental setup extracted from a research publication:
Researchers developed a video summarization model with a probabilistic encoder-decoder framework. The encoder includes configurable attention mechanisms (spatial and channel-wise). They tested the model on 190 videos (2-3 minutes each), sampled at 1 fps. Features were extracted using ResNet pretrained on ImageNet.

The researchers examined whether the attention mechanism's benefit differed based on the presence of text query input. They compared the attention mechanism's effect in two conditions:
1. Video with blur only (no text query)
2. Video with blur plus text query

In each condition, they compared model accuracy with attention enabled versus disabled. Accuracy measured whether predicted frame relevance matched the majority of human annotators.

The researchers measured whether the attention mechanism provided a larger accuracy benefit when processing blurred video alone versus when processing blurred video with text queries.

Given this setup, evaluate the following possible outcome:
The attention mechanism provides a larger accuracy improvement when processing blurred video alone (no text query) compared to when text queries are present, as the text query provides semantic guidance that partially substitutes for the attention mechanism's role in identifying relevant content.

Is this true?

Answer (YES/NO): YES